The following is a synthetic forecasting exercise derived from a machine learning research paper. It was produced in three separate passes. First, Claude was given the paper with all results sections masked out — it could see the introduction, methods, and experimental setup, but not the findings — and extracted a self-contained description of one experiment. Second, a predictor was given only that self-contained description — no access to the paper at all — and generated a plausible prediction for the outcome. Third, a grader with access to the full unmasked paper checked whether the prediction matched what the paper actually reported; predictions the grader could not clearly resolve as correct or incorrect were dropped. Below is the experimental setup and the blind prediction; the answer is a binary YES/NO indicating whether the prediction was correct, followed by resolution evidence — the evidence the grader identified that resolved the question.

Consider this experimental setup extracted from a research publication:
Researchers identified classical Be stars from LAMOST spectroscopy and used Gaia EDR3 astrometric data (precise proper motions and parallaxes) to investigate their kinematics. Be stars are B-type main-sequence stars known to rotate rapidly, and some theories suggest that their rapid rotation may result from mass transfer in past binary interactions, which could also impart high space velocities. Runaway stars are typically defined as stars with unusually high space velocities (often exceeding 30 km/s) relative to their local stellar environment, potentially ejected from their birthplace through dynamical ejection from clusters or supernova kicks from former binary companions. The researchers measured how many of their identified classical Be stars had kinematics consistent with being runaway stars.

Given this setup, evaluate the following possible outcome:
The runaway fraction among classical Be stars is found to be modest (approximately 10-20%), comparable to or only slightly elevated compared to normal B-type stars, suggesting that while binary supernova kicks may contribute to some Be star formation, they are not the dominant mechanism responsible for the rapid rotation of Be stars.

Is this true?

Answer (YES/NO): NO